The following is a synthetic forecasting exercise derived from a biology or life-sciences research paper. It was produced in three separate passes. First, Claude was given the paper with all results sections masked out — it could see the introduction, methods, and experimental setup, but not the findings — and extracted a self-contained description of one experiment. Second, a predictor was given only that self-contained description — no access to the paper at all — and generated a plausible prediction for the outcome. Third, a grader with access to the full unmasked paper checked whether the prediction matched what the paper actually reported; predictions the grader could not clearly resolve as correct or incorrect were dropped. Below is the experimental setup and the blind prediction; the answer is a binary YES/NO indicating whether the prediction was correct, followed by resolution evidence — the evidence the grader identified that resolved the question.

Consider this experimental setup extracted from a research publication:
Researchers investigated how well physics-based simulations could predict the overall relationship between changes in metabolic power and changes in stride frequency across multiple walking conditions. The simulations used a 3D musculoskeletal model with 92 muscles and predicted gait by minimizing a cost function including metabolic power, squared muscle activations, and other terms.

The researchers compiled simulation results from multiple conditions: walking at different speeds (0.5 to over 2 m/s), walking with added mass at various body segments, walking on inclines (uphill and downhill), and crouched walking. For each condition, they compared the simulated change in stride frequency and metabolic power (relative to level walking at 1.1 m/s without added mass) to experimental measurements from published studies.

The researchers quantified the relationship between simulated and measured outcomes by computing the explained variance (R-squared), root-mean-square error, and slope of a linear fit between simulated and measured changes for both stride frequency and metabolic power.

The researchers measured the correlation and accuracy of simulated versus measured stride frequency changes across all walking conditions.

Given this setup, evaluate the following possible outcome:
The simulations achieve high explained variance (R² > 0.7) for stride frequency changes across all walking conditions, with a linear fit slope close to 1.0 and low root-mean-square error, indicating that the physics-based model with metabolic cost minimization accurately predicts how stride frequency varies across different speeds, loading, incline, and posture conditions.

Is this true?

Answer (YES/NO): NO